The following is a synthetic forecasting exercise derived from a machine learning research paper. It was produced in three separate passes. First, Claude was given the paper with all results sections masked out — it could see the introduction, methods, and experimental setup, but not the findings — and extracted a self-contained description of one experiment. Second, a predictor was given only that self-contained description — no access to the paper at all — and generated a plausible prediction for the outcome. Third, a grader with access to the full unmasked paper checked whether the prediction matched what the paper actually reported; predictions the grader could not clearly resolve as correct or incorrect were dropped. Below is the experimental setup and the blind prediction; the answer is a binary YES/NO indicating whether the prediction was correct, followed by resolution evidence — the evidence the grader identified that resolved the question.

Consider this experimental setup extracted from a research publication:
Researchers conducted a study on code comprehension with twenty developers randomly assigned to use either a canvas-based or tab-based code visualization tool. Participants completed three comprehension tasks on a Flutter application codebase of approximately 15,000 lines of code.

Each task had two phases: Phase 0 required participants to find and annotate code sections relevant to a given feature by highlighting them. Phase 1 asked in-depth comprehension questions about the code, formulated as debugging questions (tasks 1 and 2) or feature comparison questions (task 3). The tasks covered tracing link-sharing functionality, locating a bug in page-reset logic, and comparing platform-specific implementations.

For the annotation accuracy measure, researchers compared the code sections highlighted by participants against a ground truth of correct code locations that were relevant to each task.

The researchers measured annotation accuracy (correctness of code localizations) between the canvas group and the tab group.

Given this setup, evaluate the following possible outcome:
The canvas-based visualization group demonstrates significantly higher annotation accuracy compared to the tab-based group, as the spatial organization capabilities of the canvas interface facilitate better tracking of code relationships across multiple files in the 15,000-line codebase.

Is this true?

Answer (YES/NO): NO